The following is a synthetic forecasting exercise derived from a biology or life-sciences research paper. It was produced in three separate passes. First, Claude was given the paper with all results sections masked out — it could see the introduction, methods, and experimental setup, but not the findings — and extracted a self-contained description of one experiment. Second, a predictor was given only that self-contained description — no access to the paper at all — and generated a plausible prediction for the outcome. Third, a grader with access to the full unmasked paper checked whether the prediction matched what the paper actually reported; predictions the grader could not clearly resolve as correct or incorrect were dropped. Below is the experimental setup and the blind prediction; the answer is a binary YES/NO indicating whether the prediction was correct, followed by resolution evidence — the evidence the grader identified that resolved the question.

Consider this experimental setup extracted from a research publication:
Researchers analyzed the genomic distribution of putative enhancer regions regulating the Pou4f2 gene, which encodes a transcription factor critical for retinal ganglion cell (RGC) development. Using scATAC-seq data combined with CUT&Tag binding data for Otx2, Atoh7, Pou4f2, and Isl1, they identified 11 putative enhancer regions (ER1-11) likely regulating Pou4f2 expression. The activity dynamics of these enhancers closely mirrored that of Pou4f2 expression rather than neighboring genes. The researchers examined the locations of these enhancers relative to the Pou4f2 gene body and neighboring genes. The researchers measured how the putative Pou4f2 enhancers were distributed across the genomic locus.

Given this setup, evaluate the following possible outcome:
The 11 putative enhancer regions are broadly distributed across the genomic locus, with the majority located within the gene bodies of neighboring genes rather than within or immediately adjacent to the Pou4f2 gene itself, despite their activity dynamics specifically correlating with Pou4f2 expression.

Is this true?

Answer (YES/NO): NO